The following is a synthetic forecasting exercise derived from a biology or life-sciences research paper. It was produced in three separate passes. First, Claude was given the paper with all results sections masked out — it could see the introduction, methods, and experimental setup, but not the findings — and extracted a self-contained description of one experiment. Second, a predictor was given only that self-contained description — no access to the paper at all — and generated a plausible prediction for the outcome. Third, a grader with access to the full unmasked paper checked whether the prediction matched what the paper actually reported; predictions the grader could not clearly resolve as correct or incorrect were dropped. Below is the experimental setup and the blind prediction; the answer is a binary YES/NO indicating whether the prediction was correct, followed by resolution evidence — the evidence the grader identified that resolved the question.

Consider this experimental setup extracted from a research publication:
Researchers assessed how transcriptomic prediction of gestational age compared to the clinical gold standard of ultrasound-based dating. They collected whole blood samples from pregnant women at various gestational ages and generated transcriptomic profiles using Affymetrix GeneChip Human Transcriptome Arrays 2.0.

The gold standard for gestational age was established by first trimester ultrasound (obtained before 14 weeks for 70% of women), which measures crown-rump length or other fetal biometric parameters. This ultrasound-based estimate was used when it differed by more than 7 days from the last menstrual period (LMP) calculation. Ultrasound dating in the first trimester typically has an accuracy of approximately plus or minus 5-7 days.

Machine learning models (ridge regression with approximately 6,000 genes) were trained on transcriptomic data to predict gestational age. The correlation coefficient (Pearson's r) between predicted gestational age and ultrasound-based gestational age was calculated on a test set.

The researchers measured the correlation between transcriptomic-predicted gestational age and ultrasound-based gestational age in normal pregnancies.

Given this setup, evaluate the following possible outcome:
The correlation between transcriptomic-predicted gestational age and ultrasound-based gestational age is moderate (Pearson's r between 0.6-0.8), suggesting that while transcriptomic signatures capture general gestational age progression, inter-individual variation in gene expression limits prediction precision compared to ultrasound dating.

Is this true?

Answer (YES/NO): NO